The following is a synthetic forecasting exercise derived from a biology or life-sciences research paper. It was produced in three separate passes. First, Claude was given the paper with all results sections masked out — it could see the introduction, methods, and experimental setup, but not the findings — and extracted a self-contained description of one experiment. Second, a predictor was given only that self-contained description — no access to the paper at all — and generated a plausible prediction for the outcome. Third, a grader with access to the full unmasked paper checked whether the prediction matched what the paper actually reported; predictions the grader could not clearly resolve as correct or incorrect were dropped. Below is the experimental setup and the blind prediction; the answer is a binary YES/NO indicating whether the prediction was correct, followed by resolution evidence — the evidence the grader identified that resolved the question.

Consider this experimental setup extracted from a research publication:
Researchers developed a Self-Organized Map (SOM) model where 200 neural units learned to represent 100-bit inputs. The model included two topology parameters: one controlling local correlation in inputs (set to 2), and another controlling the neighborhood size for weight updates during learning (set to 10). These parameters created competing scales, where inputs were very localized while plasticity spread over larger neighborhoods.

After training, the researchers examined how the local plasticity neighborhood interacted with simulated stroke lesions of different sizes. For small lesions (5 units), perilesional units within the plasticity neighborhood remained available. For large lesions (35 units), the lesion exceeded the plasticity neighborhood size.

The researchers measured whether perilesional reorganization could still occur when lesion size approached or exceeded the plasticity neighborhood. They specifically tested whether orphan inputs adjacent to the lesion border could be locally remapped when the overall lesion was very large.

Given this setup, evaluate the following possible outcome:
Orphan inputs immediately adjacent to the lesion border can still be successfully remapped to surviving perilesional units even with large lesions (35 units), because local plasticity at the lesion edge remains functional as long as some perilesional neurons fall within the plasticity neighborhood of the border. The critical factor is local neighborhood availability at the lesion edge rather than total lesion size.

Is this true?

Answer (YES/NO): YES